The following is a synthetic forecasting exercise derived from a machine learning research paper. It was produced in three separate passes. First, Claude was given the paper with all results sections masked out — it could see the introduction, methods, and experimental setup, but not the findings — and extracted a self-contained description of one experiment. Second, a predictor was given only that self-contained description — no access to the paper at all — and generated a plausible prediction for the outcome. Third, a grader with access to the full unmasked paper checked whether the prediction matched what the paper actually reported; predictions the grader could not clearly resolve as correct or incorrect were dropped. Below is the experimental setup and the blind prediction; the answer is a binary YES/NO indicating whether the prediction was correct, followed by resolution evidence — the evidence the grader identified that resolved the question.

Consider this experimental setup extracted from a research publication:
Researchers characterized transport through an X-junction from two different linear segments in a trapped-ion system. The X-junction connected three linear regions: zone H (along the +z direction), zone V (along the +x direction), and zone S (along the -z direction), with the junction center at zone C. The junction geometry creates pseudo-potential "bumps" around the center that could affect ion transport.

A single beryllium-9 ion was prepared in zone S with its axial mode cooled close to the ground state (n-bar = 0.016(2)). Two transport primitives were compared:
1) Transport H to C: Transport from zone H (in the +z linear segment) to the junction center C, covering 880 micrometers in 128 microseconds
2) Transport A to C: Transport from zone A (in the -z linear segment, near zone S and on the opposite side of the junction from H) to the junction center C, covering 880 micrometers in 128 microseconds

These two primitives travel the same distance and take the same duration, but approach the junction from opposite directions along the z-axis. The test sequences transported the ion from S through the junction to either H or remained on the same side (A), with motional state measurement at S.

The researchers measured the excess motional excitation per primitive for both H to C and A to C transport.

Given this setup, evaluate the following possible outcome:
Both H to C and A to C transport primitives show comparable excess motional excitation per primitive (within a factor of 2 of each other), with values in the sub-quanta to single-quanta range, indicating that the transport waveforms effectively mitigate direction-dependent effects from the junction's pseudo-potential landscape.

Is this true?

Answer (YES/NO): YES